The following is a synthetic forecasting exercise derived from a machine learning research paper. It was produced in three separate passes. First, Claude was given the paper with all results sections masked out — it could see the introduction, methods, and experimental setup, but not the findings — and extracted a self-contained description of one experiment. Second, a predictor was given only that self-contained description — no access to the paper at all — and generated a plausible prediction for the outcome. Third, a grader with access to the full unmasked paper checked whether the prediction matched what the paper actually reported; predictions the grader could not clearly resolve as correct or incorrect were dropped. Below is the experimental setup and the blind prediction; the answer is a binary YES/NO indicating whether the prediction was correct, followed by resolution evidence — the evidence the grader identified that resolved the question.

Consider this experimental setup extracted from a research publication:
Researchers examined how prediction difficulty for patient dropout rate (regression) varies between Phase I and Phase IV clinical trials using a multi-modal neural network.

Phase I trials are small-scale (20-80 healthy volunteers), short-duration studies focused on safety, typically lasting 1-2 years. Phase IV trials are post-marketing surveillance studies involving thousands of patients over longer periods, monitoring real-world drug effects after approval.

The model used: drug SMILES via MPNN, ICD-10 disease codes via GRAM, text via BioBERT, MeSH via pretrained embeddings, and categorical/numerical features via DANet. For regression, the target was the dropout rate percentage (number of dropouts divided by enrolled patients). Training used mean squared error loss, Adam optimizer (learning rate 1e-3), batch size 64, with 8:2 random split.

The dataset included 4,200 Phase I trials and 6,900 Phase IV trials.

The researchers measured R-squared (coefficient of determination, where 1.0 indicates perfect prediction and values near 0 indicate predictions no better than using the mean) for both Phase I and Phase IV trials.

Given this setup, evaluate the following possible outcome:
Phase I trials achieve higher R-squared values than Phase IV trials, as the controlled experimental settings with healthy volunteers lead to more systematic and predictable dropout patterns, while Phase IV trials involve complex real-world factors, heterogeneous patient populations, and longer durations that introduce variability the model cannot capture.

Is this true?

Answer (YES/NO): YES